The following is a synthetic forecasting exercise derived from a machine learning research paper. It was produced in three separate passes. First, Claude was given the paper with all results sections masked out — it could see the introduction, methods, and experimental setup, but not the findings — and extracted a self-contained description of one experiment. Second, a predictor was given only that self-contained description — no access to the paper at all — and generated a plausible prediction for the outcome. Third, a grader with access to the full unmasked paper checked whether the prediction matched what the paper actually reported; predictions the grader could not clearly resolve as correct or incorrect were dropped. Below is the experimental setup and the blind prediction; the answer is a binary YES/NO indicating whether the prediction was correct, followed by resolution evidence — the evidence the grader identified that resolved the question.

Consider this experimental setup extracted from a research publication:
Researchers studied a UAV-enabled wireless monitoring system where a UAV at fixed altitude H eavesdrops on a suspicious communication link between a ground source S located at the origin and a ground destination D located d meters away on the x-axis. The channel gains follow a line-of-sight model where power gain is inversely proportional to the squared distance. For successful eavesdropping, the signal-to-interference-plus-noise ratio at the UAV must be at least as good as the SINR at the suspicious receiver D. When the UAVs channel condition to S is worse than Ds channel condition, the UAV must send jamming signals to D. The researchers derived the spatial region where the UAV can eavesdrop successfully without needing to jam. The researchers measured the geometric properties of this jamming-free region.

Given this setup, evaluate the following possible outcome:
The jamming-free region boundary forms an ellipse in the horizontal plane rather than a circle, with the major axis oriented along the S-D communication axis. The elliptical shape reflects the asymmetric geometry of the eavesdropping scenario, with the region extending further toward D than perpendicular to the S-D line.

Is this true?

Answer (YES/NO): NO